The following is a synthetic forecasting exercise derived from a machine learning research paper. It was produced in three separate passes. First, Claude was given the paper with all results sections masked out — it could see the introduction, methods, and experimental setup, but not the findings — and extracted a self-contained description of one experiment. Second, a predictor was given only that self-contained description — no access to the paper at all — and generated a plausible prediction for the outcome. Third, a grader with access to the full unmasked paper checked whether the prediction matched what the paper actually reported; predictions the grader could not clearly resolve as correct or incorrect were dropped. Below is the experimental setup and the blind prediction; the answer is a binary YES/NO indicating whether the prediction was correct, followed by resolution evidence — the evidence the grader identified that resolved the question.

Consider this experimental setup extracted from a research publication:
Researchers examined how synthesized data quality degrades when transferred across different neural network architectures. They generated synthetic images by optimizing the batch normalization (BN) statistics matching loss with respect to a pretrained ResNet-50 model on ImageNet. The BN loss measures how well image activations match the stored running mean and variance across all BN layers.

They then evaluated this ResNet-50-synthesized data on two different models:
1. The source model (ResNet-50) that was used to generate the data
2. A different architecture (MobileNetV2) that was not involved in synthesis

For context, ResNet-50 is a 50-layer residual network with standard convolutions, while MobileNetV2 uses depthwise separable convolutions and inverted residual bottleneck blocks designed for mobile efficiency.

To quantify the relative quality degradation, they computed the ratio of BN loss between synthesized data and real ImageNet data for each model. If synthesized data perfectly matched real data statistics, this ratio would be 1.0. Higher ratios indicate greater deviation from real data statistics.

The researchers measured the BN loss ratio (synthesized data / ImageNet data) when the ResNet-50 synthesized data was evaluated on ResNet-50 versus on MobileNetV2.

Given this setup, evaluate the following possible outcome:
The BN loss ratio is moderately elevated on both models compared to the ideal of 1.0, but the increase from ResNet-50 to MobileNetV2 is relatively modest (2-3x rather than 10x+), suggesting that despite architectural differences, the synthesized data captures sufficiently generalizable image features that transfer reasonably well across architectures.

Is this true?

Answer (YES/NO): NO